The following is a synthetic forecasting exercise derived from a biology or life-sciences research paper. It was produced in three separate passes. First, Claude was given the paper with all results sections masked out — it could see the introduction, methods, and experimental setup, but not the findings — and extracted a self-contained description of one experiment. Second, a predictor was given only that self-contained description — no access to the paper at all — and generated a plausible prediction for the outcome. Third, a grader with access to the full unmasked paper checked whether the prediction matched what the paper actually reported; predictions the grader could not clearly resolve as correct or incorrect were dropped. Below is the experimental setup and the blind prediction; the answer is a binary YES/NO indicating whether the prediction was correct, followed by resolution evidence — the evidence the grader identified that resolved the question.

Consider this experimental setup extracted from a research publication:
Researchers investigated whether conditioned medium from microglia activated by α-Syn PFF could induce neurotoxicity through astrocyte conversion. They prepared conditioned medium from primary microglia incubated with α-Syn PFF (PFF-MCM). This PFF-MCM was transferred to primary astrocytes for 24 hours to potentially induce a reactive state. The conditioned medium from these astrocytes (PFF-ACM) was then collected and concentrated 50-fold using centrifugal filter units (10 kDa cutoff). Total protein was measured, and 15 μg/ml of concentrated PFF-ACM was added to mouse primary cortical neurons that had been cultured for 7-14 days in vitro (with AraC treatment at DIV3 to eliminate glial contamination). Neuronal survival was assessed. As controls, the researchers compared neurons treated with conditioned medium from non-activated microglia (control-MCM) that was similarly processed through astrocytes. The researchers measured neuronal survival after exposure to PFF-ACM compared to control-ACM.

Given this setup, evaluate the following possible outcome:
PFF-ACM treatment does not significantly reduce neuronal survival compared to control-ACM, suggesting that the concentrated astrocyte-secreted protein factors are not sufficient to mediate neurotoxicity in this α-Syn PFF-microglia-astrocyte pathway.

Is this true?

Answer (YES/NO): NO